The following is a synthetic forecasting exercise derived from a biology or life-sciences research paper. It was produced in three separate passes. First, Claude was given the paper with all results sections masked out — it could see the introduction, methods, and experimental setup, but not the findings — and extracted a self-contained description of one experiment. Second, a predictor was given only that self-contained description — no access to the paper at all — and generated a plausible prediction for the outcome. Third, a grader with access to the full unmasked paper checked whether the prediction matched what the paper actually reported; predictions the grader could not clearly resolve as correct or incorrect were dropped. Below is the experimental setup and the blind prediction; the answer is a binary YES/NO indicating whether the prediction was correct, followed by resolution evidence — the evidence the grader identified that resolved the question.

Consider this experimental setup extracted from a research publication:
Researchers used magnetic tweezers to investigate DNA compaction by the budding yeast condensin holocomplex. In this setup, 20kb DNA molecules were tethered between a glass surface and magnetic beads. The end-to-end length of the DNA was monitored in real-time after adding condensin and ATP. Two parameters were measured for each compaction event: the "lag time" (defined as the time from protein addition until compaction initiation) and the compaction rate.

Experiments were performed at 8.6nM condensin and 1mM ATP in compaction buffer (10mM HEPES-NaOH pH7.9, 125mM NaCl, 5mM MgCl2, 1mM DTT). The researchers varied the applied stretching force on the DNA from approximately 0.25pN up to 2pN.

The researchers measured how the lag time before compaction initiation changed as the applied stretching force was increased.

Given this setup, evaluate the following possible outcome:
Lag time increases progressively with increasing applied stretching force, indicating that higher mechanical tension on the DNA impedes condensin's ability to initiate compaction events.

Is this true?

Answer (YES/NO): YES